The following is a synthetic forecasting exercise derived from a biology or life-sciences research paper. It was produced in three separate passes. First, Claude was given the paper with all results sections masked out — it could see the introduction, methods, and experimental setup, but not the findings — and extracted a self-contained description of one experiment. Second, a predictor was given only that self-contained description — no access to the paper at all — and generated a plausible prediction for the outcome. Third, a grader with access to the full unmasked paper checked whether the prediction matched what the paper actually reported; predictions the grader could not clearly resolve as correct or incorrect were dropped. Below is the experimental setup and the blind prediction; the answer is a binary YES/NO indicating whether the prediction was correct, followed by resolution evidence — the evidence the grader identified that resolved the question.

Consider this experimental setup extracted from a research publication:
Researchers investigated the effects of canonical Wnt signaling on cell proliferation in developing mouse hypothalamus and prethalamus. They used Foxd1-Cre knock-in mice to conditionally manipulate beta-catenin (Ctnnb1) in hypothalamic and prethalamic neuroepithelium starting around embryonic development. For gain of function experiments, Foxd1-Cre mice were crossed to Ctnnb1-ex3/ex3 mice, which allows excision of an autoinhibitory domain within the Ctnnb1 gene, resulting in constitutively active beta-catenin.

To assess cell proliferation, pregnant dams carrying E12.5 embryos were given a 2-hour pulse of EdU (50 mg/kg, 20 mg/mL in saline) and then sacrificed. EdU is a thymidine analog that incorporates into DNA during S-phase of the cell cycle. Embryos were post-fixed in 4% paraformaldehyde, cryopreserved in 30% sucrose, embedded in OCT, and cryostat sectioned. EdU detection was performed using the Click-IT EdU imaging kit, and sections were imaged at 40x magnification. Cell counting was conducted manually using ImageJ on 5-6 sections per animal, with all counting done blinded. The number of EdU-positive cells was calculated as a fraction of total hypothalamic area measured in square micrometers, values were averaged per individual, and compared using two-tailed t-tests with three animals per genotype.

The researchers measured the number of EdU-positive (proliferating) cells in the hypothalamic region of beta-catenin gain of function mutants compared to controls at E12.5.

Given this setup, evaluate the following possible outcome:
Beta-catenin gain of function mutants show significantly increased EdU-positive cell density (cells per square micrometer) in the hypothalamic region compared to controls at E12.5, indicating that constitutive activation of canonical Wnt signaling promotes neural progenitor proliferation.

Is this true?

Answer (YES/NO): YES